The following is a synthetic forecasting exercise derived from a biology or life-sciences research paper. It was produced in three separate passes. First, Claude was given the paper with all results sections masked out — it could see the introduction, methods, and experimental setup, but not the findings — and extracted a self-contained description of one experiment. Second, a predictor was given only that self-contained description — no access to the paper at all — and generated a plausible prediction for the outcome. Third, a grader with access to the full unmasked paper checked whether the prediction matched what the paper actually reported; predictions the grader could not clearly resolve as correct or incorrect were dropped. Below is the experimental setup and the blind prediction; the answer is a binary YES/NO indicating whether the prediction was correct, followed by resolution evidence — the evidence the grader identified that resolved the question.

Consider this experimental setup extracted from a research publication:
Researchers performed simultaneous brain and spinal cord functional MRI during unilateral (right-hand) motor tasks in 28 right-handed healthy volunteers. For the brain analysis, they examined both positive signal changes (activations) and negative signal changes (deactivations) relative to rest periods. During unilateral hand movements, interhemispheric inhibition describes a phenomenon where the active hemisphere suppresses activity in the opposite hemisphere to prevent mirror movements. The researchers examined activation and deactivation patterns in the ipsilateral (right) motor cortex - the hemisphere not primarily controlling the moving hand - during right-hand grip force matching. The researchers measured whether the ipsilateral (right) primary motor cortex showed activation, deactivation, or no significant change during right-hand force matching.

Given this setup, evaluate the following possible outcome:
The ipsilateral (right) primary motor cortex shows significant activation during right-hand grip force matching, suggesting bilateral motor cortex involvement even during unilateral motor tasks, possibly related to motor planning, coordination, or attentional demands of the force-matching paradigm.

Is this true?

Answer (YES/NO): NO